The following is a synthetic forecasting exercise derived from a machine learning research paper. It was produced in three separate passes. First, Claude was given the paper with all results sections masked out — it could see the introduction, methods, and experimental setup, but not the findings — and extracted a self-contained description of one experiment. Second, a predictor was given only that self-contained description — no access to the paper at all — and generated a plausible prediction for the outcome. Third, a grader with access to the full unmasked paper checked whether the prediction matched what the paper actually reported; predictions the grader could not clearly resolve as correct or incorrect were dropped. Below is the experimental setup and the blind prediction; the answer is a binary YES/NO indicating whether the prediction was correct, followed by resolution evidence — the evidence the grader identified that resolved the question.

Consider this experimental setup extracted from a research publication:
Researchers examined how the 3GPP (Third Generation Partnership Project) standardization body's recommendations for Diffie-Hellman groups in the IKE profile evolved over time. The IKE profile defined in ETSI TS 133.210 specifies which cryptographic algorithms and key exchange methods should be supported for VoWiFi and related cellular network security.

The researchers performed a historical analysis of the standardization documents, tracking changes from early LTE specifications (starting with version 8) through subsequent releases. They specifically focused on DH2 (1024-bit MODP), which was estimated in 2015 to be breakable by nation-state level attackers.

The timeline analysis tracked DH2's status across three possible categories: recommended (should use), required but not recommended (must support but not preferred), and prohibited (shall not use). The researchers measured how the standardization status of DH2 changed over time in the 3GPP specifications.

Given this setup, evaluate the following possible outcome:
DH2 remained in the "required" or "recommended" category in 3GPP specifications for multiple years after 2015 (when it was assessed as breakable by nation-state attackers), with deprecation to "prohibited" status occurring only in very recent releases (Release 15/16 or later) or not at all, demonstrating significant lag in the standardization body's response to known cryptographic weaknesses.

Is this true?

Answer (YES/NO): NO